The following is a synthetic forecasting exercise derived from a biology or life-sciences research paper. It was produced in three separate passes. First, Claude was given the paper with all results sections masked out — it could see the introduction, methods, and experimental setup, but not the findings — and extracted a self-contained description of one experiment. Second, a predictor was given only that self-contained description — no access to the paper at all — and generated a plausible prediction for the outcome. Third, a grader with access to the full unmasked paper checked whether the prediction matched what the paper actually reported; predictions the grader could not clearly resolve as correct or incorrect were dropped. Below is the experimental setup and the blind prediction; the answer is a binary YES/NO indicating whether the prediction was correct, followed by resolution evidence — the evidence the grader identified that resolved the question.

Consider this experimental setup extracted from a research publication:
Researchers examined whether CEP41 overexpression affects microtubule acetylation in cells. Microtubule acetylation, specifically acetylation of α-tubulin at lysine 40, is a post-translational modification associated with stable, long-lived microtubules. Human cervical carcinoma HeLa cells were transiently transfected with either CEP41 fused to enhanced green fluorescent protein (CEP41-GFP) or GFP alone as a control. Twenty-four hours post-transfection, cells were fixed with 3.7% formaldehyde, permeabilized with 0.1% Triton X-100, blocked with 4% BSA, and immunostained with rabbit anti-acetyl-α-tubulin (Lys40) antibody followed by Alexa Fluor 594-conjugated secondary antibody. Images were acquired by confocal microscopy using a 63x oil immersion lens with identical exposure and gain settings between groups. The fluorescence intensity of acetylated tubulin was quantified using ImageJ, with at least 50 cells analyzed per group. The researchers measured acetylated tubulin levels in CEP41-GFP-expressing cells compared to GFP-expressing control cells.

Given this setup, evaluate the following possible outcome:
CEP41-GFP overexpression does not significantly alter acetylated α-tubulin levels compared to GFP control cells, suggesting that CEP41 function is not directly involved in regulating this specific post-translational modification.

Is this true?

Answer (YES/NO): NO